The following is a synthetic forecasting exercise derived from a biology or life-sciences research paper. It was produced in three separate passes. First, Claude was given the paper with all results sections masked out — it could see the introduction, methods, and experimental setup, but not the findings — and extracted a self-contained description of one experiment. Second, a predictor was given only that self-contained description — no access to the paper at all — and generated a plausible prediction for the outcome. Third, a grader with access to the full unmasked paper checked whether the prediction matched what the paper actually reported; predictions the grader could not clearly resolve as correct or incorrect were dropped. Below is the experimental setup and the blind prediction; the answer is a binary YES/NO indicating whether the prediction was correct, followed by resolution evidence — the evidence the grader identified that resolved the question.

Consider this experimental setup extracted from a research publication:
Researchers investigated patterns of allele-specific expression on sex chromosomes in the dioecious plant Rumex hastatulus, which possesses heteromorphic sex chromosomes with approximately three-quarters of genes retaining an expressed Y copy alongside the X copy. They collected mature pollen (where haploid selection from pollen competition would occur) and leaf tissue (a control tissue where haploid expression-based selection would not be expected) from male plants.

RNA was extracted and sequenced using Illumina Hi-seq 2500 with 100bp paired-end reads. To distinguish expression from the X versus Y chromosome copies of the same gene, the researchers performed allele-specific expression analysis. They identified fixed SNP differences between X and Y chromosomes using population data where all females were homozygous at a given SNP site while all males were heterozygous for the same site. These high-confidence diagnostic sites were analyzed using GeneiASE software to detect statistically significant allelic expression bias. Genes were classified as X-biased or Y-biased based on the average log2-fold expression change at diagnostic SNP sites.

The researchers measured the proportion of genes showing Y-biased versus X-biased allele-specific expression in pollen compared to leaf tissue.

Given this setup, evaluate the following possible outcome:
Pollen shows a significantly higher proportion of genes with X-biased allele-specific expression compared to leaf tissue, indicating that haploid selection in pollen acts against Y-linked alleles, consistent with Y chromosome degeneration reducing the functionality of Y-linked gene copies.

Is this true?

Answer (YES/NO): NO